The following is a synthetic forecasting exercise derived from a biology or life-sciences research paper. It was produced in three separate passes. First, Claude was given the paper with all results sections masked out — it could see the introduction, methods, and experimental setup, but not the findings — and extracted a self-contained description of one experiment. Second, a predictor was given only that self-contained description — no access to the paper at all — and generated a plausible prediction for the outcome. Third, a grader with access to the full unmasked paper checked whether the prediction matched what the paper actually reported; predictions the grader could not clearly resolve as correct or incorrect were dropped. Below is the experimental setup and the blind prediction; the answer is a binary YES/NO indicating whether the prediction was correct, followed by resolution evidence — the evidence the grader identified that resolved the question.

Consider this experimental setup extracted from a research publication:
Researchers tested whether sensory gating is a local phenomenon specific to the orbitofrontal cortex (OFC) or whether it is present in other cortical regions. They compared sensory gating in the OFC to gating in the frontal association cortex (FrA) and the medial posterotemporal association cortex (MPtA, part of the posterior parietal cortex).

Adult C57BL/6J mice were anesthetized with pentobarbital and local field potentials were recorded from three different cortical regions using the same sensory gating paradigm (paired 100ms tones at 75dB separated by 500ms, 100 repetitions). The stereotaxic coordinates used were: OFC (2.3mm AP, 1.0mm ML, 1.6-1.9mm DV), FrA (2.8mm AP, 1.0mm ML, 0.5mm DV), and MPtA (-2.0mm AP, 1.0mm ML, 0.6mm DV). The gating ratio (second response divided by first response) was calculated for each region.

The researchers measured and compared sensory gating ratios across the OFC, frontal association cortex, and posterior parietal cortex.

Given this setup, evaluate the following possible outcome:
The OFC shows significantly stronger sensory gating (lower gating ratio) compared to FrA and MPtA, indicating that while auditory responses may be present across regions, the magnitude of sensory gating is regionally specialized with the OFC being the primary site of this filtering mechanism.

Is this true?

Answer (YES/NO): NO